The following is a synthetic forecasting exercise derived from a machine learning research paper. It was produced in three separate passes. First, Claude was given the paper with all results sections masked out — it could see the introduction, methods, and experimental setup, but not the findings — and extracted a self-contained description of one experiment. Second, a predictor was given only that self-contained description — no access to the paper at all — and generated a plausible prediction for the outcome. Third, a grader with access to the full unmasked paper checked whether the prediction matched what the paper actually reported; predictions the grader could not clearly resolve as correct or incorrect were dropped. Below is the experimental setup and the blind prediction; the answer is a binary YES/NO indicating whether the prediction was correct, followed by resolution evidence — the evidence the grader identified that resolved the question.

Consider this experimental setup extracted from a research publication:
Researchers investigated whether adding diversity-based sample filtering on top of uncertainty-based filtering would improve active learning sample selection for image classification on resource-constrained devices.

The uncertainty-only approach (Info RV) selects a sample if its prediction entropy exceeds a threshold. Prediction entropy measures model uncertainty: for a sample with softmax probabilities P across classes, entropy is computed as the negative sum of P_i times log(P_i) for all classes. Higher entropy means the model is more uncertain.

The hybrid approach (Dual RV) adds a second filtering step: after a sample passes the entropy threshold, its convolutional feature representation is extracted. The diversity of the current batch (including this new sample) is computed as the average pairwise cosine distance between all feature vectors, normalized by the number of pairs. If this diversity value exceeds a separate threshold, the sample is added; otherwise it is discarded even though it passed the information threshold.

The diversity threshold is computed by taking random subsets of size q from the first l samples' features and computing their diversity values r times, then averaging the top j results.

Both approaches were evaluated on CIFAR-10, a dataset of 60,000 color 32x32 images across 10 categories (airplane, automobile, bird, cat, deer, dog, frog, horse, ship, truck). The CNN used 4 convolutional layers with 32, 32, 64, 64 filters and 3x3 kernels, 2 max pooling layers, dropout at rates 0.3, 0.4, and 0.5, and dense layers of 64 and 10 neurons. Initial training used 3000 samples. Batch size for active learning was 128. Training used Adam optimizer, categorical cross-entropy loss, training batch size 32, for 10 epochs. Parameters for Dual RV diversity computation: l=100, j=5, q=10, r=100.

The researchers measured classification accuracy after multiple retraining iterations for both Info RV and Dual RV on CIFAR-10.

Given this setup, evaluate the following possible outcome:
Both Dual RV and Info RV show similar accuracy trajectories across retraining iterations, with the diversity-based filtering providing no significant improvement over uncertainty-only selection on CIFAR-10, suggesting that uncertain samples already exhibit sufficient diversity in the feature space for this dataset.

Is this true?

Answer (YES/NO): NO